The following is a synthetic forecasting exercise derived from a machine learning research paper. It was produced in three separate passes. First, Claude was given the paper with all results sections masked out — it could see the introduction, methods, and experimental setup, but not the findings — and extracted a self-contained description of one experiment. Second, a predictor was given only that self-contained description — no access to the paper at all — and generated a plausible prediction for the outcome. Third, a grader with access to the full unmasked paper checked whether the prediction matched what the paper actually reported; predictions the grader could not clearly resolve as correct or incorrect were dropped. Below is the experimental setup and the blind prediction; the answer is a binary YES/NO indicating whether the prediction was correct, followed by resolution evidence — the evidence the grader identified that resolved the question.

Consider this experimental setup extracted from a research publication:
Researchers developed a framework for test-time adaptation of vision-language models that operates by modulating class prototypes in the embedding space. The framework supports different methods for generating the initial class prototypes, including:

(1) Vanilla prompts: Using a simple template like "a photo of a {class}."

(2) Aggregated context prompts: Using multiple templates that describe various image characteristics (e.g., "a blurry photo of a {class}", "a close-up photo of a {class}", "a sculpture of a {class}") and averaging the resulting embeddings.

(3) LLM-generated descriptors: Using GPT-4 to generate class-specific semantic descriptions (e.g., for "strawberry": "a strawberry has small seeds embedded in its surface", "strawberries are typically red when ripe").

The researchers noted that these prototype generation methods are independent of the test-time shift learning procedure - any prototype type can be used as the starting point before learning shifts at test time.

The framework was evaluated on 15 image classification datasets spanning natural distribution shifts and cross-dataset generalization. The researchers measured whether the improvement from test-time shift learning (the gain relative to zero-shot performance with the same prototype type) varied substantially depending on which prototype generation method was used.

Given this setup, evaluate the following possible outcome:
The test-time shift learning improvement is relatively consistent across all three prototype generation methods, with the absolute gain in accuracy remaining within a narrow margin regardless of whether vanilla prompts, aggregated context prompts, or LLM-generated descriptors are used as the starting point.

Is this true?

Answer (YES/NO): YES